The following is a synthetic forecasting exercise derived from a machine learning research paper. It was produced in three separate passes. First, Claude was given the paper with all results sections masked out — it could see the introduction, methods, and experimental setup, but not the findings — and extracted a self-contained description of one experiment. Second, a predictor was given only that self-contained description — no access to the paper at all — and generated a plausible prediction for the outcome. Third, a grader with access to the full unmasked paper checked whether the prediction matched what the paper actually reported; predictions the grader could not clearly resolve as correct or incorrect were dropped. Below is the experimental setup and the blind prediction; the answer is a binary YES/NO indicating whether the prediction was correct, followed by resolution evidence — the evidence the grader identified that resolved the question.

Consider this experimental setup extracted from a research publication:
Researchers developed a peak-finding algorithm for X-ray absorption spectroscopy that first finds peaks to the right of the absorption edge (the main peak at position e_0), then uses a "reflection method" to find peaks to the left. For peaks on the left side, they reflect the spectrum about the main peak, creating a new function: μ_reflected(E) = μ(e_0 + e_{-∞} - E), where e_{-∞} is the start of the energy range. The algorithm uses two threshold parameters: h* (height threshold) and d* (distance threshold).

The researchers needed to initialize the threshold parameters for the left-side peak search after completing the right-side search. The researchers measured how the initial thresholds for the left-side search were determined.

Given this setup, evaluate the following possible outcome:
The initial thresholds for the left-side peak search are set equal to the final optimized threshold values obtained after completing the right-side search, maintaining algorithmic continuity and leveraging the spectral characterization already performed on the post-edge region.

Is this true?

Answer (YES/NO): NO